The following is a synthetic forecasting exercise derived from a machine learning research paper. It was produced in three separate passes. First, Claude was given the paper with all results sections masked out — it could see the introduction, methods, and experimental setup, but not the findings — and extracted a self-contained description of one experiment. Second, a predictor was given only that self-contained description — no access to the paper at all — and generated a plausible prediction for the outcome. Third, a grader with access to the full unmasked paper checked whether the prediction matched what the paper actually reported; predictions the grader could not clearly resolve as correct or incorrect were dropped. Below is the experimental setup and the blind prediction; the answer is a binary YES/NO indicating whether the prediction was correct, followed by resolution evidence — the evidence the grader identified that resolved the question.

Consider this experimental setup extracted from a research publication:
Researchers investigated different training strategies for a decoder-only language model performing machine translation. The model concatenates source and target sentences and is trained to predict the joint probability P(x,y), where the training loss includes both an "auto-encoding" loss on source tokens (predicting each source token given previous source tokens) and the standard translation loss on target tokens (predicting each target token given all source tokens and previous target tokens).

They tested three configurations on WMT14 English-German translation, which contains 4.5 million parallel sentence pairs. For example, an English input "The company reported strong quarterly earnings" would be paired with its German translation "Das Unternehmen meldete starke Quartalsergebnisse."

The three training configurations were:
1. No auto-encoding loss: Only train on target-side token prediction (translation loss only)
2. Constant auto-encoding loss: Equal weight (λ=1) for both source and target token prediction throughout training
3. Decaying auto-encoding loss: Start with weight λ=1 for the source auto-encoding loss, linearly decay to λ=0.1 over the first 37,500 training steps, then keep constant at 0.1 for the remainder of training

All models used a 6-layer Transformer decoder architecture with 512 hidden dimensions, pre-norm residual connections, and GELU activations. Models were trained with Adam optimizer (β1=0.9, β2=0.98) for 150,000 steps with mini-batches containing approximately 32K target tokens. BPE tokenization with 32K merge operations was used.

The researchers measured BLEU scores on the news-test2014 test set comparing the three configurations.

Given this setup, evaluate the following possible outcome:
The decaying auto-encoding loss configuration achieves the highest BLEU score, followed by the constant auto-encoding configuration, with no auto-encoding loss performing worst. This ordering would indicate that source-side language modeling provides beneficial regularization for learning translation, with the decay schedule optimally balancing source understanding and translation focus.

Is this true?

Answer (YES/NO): NO